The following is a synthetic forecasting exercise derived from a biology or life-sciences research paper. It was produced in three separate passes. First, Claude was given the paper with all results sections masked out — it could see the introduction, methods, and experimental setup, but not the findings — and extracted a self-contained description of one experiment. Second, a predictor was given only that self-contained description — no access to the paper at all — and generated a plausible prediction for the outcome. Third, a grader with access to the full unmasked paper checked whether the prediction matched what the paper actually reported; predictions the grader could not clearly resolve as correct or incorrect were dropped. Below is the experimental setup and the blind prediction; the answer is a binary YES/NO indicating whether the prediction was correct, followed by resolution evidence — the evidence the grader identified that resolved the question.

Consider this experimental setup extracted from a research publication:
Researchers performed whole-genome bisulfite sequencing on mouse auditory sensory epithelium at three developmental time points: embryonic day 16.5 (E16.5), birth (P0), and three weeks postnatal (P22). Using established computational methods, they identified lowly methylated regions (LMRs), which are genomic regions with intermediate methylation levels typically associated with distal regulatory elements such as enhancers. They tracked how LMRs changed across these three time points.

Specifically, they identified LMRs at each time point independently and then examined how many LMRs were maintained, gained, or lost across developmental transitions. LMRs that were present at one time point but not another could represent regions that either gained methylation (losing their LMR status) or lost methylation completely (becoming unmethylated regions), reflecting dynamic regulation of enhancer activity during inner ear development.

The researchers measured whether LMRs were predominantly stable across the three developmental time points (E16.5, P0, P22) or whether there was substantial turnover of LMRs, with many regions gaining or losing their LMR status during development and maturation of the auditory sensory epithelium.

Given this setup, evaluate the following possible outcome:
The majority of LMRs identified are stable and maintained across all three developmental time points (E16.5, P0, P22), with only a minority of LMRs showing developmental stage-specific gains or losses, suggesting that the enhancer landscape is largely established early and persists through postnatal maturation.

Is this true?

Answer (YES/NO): NO